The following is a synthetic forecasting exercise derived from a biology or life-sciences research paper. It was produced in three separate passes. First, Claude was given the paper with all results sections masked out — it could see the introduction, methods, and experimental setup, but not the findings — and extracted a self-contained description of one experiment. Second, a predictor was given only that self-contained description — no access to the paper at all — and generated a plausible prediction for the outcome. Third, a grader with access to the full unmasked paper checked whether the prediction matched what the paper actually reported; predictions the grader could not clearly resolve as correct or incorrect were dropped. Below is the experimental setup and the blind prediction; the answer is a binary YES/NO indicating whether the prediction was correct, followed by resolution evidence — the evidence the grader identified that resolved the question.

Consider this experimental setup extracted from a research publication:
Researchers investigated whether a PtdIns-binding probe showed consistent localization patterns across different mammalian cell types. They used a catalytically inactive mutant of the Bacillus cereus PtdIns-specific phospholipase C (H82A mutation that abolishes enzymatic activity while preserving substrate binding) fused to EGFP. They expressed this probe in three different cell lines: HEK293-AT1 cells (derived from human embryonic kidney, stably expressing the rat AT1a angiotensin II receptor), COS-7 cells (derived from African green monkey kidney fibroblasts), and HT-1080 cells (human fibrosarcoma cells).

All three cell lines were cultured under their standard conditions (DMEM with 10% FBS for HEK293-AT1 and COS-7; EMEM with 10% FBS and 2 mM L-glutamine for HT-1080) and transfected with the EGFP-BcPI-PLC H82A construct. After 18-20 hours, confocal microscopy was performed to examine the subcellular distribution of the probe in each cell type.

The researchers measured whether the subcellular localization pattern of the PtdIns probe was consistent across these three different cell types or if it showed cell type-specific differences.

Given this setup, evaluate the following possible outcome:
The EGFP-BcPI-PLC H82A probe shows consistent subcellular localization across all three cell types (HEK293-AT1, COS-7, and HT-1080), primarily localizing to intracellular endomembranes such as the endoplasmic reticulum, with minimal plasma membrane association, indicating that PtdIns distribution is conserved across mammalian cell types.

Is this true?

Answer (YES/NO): YES